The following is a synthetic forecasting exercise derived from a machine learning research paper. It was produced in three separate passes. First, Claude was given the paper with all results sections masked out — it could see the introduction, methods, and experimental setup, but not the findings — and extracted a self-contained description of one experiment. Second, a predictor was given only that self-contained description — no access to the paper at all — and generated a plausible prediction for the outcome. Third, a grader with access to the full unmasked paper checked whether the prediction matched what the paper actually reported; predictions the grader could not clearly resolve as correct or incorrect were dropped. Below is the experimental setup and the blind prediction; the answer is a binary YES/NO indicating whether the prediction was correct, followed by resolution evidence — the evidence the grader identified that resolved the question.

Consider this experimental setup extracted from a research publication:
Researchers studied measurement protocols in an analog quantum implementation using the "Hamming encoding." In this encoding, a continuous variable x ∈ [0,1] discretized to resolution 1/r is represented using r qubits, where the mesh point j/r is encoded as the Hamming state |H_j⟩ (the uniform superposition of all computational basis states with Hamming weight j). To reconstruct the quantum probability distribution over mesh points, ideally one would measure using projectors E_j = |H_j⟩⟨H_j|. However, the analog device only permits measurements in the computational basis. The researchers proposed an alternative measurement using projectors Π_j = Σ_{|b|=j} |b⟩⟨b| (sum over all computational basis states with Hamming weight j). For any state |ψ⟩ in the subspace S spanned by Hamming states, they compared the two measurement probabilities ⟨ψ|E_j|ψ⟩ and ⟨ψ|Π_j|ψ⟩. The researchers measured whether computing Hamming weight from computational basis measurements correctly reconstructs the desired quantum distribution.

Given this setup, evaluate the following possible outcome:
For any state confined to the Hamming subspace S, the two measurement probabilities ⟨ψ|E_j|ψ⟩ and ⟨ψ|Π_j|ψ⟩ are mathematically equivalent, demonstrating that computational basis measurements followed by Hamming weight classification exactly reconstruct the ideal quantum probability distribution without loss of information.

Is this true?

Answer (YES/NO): YES